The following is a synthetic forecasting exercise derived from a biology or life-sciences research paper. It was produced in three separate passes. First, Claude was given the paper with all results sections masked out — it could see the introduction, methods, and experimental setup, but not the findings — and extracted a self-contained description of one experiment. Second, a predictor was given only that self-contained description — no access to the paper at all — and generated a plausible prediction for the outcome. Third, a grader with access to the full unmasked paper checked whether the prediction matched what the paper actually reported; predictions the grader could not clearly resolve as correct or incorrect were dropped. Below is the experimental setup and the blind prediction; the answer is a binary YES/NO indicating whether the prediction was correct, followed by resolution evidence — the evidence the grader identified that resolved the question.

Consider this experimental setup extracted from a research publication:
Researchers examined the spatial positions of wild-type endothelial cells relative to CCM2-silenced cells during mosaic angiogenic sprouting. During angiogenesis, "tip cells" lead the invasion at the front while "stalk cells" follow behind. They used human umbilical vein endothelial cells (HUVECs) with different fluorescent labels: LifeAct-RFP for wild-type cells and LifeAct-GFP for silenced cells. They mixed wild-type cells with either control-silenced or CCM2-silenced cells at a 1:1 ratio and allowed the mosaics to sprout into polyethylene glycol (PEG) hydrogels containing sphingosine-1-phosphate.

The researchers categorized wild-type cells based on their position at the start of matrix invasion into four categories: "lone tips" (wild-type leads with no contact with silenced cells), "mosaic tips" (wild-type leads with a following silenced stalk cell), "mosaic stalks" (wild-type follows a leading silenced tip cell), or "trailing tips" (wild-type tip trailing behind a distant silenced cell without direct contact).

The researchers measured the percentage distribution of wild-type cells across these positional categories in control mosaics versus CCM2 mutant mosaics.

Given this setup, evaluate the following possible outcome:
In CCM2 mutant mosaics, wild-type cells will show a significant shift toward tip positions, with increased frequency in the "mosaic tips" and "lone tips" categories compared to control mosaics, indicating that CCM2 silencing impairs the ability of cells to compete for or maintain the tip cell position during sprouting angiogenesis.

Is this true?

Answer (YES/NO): NO